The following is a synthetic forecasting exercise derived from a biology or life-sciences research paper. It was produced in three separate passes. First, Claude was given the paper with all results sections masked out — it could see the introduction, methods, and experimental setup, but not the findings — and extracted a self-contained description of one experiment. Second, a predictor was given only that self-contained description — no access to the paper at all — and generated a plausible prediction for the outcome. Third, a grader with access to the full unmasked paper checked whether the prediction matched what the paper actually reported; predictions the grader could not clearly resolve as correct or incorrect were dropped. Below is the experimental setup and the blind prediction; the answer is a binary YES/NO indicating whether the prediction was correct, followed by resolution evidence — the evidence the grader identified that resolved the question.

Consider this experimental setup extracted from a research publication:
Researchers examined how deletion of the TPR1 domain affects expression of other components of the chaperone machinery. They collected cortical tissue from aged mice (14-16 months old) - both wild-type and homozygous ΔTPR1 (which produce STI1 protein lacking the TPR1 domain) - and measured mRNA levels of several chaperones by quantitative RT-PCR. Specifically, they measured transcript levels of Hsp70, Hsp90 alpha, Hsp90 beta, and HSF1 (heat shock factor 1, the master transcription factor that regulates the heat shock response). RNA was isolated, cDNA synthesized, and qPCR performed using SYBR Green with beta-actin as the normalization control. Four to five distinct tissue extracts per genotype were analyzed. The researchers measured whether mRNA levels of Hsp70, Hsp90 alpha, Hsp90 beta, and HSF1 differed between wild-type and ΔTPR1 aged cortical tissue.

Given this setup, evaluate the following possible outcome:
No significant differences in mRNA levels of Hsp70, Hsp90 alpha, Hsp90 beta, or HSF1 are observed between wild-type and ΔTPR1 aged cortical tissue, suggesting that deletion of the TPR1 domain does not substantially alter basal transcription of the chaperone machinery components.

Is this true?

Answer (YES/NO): YES